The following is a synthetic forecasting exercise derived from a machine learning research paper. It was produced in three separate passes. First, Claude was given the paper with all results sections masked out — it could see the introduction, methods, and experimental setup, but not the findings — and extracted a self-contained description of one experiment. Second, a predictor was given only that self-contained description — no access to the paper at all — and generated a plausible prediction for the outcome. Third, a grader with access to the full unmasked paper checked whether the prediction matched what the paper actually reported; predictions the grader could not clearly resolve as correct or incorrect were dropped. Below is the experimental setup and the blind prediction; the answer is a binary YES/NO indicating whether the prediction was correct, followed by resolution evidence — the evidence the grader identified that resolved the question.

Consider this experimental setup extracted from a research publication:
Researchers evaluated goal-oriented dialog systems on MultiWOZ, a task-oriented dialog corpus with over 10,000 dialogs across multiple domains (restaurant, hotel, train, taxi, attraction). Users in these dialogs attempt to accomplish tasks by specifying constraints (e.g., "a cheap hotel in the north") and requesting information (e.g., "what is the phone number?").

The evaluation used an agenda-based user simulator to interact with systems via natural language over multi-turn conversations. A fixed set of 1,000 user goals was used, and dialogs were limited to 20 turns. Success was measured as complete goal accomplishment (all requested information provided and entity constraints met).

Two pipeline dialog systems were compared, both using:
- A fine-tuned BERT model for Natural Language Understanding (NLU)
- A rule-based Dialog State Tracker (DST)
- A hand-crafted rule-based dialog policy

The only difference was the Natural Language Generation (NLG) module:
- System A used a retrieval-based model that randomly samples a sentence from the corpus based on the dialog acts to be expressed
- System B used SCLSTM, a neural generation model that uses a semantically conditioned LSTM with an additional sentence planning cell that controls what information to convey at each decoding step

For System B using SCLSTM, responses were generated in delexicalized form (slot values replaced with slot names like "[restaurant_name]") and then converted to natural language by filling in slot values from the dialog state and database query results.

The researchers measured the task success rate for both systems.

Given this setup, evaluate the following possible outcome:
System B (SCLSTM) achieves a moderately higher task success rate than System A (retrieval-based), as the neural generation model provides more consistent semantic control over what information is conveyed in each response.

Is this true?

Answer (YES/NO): NO